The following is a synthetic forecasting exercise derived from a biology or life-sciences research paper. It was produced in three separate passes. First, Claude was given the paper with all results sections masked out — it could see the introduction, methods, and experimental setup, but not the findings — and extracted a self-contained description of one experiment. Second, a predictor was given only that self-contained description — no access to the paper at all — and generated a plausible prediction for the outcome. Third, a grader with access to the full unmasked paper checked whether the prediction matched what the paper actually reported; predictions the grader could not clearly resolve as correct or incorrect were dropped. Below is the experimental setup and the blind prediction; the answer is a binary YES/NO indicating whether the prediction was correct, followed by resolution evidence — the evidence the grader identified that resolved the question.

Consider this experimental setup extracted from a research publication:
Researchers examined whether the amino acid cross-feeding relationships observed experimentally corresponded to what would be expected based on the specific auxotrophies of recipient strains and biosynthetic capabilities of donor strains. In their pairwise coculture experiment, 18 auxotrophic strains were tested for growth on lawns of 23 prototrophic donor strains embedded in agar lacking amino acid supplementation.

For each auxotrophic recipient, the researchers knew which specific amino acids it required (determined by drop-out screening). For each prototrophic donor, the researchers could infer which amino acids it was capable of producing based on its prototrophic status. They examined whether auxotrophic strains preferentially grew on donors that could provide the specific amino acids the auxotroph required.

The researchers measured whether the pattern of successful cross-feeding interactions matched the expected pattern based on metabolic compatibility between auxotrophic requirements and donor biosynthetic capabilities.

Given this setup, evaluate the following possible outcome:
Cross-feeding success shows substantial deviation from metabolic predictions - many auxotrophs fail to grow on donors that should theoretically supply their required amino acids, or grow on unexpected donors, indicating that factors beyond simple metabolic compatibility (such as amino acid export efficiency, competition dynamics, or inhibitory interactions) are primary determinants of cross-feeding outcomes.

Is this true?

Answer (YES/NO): YES